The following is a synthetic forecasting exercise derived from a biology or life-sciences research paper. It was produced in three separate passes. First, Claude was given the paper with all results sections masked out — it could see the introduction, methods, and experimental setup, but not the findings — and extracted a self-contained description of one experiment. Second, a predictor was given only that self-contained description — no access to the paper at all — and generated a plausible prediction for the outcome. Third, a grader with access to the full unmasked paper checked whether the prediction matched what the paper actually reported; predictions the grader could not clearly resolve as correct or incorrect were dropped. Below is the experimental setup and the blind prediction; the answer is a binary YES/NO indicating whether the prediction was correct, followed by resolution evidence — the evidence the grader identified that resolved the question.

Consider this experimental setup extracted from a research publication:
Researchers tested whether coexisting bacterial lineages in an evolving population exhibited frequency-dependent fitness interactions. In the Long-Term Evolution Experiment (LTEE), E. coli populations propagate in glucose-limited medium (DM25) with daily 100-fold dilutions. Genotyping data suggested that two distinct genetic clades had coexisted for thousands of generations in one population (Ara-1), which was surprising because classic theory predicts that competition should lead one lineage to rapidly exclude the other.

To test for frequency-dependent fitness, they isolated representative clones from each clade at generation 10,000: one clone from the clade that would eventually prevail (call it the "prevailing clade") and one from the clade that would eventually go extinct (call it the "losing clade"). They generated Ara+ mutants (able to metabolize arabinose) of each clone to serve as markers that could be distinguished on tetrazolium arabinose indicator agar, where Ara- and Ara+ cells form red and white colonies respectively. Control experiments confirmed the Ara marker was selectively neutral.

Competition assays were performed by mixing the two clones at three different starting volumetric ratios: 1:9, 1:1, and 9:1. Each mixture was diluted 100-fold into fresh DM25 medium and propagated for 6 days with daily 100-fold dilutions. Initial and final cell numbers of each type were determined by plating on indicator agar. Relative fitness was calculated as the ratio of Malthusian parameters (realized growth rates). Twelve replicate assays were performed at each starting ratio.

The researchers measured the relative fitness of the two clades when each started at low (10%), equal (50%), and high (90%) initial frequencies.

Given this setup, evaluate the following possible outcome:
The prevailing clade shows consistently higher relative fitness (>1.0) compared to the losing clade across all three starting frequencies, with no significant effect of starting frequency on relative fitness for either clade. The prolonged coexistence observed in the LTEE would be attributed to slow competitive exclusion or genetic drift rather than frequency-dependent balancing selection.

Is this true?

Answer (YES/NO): NO